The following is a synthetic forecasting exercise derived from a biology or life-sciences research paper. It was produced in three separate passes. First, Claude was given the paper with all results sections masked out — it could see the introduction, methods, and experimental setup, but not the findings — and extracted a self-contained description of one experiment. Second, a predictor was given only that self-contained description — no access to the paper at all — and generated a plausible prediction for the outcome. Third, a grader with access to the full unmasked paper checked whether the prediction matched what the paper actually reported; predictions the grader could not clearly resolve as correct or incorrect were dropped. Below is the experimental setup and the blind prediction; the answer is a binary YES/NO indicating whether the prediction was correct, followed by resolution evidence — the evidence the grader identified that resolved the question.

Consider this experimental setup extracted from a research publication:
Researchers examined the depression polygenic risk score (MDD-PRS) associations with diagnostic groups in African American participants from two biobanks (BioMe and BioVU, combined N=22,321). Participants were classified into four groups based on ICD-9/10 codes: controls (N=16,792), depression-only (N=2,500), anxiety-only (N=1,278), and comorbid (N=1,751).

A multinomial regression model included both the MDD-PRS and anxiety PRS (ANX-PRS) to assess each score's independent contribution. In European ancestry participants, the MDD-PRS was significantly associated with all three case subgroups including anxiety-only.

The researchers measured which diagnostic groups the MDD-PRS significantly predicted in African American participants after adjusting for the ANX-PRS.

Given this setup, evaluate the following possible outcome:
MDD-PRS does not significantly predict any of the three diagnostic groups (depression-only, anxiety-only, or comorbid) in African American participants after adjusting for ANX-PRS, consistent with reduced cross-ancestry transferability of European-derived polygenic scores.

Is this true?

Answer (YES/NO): NO